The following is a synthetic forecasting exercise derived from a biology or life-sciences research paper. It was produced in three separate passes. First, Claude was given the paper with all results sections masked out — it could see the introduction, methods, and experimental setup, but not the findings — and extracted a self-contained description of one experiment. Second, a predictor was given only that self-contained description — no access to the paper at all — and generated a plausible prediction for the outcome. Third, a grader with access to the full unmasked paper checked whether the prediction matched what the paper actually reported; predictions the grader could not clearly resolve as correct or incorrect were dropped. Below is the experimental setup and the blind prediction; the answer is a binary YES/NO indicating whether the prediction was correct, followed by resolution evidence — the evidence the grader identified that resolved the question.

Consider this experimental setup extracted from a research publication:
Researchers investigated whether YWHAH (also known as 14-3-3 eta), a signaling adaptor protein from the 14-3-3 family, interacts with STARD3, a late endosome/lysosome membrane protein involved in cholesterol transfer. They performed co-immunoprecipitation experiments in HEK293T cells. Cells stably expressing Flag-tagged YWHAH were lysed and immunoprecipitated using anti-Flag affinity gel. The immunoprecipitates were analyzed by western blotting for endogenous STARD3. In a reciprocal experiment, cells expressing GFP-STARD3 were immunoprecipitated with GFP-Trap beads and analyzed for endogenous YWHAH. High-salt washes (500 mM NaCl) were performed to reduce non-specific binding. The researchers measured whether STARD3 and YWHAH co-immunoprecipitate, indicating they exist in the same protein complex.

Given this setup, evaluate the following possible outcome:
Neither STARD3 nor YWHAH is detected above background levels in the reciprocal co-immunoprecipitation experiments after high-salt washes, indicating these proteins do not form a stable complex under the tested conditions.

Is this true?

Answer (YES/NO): NO